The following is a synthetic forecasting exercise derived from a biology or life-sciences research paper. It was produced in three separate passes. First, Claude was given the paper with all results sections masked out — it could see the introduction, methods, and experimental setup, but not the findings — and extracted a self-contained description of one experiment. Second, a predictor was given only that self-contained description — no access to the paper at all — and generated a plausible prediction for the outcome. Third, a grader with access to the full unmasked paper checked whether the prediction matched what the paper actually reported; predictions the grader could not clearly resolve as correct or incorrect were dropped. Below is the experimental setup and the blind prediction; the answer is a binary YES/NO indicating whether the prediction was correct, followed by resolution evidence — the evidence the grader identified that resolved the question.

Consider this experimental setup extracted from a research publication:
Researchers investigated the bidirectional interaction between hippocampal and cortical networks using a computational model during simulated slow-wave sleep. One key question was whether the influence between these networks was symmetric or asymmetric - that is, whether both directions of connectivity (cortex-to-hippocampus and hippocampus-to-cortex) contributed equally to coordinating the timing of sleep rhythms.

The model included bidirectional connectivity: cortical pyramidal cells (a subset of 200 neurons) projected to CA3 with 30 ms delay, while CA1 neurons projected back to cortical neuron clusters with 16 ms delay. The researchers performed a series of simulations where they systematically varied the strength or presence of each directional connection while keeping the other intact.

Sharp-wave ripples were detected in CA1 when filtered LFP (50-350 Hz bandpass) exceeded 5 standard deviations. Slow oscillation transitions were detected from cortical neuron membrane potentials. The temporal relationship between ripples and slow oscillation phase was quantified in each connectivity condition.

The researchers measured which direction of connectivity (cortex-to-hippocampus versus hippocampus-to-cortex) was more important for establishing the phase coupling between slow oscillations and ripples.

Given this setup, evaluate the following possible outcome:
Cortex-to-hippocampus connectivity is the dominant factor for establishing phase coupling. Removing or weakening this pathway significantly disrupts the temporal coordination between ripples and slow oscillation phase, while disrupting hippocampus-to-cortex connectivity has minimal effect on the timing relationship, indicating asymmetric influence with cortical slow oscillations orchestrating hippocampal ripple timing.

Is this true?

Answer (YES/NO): YES